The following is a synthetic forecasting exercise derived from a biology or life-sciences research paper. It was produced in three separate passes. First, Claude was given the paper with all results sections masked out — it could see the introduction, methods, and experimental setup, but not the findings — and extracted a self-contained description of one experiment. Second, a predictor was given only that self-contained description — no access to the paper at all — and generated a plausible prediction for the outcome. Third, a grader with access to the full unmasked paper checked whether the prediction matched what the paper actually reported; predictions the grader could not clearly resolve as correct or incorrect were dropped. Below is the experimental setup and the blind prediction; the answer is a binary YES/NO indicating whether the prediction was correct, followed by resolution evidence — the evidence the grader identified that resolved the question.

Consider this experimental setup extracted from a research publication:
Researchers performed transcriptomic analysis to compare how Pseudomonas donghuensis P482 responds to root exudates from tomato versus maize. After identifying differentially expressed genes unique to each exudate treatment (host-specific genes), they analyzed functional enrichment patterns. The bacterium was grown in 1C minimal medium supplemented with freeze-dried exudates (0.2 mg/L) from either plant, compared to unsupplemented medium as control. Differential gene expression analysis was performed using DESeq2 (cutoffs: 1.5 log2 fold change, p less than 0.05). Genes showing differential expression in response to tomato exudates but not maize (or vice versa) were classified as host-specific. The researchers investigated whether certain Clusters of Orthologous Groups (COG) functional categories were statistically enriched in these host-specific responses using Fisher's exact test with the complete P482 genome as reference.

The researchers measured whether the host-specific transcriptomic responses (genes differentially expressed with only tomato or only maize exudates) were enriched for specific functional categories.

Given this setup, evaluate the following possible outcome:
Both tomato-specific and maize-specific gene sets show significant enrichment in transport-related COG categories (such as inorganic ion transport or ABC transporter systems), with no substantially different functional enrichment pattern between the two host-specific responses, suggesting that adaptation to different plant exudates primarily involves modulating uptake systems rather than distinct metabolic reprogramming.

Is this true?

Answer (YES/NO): NO